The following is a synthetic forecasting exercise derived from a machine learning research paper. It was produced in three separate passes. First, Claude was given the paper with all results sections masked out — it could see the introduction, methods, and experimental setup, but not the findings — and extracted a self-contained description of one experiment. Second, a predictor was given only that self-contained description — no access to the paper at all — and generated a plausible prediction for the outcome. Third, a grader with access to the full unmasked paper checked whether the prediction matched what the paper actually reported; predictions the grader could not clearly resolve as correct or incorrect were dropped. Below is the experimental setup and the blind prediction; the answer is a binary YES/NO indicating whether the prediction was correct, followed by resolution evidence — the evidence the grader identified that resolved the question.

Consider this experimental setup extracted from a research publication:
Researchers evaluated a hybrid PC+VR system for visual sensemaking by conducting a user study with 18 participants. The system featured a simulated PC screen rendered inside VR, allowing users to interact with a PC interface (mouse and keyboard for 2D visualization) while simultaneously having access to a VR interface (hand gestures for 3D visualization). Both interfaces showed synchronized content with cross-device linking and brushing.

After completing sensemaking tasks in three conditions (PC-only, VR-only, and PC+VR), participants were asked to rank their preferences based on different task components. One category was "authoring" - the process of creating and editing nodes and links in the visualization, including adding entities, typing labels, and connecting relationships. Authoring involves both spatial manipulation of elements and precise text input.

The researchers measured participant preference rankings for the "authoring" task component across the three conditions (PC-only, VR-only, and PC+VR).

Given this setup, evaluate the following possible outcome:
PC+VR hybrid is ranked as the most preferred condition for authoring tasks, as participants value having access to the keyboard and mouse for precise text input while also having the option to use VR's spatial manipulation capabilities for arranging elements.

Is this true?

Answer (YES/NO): NO